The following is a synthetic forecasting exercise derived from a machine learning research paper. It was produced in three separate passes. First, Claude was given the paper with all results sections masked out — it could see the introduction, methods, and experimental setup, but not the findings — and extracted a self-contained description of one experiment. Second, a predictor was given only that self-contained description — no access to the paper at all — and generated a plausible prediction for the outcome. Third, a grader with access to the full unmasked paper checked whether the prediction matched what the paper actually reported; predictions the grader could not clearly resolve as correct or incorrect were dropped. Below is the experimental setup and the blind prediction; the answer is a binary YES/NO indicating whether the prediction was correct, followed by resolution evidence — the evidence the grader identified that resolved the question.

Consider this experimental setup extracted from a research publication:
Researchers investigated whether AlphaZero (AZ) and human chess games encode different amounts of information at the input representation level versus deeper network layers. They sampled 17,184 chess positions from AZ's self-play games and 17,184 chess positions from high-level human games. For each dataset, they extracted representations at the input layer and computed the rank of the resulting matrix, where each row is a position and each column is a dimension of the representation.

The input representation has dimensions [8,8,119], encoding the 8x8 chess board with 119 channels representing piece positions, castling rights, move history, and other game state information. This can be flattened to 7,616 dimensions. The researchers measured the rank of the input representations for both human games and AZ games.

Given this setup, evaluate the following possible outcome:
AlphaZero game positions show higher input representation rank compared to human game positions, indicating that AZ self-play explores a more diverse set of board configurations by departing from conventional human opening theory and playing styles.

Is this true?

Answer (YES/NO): NO